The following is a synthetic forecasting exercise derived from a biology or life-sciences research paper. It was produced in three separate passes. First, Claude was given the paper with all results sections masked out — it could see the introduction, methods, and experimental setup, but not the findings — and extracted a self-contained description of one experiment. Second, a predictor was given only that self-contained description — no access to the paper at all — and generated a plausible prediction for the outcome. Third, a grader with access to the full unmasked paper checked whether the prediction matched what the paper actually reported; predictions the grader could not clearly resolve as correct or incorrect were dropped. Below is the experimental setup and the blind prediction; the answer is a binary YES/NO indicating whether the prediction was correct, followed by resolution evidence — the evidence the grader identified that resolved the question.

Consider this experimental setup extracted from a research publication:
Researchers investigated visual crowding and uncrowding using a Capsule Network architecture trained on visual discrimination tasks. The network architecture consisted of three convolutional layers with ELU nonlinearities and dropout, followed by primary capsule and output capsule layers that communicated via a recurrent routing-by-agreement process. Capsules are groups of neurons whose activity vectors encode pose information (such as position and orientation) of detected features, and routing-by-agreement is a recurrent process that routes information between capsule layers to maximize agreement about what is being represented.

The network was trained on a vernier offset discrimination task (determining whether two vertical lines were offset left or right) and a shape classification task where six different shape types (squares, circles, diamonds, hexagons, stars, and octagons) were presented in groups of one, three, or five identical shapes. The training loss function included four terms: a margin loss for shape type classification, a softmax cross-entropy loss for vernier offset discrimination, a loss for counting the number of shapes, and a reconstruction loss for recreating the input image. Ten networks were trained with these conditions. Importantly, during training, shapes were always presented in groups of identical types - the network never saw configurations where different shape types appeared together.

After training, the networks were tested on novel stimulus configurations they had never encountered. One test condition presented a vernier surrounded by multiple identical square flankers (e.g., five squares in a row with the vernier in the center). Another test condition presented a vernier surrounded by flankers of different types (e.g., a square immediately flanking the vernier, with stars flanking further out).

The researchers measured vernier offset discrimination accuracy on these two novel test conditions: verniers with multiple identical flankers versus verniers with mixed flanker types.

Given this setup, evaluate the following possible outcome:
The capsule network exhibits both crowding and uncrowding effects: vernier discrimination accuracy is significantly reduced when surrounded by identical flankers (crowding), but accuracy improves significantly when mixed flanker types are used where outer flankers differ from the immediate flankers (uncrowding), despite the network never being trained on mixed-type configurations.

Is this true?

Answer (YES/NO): NO